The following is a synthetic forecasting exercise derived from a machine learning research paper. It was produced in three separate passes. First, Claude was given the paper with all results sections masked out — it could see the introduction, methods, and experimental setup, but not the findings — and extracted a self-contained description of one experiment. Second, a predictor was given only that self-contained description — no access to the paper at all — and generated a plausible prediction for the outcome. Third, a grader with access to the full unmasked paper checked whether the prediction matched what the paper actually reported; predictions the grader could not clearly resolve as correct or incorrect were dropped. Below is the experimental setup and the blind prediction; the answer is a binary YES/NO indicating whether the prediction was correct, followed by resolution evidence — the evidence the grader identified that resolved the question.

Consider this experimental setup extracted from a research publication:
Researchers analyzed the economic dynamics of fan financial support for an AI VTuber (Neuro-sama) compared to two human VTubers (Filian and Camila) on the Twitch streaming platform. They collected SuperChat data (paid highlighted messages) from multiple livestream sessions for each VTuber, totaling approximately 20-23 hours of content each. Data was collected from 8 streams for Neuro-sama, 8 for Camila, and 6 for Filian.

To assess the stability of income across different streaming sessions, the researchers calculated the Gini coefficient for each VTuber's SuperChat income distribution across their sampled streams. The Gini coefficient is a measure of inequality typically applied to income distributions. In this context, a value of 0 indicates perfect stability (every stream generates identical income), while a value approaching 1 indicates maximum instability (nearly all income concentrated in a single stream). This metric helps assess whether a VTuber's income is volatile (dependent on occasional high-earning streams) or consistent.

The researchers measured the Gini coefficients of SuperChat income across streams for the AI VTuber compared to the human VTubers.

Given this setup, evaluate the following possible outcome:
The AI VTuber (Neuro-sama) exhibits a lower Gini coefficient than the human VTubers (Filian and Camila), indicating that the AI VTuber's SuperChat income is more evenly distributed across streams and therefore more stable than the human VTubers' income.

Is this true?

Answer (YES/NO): YES